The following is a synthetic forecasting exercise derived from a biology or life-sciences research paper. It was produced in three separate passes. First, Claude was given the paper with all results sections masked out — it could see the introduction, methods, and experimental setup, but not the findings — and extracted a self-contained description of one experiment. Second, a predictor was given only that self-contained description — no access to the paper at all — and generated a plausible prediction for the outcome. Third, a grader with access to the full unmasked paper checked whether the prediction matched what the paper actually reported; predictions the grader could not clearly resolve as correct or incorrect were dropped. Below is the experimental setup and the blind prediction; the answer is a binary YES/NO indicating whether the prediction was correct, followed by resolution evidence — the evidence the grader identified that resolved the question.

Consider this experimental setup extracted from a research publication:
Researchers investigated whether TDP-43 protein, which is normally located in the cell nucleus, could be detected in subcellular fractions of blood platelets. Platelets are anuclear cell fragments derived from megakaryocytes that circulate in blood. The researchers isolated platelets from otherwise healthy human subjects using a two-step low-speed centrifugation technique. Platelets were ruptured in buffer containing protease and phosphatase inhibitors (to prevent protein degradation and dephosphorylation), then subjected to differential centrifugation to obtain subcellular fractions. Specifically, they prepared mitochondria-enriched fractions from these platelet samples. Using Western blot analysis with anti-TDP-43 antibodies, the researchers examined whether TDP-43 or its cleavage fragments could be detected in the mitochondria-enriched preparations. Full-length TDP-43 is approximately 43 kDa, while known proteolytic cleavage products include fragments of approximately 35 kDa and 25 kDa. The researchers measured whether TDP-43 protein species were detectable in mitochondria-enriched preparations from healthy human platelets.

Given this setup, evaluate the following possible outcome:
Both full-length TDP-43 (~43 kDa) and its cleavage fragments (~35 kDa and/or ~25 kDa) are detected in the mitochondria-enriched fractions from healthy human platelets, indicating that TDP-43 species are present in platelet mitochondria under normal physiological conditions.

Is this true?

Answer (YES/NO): NO